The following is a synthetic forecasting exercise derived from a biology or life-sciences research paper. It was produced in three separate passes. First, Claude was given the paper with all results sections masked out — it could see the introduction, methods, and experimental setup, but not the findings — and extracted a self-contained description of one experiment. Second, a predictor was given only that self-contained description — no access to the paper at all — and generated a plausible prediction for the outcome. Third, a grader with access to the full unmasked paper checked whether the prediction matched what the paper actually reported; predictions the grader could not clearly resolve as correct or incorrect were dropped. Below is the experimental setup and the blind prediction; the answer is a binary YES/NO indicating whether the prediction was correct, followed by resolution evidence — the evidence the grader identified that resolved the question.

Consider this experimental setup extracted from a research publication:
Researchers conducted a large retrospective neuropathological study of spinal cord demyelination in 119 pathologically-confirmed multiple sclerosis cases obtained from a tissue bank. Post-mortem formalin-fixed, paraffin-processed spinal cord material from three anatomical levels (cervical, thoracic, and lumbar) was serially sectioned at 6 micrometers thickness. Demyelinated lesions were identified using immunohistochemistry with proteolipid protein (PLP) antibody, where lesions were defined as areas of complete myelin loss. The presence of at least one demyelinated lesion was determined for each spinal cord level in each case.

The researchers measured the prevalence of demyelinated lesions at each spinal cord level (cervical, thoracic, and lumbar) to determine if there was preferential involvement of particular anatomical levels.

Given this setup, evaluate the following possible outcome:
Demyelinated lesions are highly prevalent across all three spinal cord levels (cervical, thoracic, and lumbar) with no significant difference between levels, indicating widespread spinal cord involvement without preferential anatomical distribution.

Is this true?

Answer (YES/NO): NO